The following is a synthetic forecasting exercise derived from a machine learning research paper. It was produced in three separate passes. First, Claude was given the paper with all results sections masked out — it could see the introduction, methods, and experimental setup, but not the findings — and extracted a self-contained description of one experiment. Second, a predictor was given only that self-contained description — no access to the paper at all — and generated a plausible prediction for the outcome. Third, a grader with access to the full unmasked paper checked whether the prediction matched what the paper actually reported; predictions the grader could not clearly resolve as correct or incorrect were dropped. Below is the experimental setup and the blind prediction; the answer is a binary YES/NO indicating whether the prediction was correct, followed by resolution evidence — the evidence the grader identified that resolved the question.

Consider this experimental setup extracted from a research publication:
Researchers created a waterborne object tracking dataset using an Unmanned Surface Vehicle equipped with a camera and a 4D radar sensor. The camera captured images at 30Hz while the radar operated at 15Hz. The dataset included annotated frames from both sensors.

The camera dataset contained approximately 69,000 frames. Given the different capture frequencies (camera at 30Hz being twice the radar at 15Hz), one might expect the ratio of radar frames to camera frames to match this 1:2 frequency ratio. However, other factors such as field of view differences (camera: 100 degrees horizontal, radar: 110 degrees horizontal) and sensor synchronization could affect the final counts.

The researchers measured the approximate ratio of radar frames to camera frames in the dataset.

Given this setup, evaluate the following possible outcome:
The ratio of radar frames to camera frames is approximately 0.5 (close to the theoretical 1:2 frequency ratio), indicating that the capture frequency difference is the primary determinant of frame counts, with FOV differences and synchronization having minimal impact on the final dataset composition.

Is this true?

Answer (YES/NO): NO